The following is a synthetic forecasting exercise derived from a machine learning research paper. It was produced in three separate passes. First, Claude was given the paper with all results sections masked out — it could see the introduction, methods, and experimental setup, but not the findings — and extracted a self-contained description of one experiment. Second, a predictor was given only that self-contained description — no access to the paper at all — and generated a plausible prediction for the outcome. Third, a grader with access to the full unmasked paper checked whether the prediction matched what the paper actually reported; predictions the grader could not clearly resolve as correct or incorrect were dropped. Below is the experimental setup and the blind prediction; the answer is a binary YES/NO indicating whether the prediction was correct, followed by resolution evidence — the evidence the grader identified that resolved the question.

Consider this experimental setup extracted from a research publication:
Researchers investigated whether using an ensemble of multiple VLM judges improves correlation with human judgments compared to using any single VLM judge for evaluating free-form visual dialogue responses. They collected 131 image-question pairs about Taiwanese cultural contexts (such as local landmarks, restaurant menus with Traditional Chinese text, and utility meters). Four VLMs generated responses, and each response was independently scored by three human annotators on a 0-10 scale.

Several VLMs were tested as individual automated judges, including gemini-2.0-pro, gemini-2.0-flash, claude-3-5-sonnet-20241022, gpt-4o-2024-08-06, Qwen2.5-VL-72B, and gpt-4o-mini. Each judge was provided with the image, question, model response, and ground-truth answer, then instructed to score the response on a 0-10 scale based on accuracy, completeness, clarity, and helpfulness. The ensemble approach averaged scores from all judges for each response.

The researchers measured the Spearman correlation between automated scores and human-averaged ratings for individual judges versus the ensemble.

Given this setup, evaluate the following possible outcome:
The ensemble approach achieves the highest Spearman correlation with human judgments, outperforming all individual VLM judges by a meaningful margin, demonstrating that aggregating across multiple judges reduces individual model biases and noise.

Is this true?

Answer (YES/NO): NO